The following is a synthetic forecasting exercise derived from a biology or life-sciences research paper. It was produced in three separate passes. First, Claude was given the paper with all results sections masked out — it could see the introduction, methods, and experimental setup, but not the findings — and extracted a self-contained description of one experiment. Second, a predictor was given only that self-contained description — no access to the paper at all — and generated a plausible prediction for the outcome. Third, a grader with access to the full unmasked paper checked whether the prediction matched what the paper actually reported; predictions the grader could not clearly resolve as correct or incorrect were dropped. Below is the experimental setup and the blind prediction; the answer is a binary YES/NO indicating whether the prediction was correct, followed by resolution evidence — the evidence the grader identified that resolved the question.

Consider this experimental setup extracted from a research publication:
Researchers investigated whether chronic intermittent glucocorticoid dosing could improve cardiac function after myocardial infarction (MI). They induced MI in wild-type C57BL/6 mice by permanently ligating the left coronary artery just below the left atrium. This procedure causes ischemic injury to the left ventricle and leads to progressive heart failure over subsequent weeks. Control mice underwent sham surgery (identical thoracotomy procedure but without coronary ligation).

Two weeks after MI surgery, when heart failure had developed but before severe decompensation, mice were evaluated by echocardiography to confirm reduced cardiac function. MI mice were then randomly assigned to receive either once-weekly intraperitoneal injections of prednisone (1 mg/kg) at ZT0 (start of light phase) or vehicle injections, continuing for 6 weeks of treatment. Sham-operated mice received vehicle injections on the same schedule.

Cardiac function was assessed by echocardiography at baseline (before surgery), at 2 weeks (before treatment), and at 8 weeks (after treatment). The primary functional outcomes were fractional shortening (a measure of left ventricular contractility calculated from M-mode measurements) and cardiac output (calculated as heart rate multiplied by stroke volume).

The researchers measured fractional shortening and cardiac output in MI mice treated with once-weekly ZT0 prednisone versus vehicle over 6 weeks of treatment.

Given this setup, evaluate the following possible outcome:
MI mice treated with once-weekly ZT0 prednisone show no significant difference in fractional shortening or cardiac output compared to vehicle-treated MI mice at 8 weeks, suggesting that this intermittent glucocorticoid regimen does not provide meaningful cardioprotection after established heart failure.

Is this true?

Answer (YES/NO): NO